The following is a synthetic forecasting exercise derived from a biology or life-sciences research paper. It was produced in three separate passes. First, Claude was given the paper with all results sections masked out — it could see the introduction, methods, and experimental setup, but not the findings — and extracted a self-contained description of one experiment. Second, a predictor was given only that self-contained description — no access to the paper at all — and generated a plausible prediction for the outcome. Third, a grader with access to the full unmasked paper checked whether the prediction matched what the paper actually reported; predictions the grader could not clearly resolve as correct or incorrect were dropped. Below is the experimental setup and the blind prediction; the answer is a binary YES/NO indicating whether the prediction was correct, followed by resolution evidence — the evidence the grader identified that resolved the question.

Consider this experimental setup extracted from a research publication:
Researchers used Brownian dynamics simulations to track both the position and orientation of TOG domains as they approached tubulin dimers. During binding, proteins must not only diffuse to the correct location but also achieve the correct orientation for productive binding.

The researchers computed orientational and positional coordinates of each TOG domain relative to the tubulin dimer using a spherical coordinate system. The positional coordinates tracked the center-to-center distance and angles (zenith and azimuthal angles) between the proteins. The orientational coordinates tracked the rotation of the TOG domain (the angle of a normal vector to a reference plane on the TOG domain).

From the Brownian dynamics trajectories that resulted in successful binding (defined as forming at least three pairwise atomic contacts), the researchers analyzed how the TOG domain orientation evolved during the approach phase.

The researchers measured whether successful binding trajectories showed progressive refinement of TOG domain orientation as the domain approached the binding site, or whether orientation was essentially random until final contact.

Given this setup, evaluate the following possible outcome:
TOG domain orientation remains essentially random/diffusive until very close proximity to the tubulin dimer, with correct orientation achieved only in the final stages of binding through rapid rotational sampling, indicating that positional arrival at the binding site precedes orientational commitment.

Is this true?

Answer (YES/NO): NO